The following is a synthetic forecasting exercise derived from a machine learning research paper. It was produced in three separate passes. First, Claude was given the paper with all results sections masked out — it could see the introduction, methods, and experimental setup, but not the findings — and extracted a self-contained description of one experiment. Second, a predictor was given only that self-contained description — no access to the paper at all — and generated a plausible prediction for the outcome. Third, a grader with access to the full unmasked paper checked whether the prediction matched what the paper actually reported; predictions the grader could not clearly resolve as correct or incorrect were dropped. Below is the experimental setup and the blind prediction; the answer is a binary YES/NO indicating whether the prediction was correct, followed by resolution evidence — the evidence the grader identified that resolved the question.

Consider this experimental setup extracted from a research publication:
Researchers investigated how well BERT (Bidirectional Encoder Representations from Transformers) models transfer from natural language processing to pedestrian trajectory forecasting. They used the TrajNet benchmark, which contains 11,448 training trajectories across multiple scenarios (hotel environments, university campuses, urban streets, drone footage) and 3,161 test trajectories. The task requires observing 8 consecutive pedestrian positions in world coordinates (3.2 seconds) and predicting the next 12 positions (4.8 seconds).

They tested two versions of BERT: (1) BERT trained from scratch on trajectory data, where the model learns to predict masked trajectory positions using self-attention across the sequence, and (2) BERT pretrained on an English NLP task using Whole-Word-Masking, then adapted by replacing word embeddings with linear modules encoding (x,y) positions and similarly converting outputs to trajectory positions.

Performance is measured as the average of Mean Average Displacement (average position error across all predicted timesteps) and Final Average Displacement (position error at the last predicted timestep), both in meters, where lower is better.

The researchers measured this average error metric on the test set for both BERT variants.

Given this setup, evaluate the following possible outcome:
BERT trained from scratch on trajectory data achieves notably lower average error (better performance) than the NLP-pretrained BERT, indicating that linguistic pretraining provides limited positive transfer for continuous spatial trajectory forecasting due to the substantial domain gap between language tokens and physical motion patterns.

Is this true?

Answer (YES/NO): NO